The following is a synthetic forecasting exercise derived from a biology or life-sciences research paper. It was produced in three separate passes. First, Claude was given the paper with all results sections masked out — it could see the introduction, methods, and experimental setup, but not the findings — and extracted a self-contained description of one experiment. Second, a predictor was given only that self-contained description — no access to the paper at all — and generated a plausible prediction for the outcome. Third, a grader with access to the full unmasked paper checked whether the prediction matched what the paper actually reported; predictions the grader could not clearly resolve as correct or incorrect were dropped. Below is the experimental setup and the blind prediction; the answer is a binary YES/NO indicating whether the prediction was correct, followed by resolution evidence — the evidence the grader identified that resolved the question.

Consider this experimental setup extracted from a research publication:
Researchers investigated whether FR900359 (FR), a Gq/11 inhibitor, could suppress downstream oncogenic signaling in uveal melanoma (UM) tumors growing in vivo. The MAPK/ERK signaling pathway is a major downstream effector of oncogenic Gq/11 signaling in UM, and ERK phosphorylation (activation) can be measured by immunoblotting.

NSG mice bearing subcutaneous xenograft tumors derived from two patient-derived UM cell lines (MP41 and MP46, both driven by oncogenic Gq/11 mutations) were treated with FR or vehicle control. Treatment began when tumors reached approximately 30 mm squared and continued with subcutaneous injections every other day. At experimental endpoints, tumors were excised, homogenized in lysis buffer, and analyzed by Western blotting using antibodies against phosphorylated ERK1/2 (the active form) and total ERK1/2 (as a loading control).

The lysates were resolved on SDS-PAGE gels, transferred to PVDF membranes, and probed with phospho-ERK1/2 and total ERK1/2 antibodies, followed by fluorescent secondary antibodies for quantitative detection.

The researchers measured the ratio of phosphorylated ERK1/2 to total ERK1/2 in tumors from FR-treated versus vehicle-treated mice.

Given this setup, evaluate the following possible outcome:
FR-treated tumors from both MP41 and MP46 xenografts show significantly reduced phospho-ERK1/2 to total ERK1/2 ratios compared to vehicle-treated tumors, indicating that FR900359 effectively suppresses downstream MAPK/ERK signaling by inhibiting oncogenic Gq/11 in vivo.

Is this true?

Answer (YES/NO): NO